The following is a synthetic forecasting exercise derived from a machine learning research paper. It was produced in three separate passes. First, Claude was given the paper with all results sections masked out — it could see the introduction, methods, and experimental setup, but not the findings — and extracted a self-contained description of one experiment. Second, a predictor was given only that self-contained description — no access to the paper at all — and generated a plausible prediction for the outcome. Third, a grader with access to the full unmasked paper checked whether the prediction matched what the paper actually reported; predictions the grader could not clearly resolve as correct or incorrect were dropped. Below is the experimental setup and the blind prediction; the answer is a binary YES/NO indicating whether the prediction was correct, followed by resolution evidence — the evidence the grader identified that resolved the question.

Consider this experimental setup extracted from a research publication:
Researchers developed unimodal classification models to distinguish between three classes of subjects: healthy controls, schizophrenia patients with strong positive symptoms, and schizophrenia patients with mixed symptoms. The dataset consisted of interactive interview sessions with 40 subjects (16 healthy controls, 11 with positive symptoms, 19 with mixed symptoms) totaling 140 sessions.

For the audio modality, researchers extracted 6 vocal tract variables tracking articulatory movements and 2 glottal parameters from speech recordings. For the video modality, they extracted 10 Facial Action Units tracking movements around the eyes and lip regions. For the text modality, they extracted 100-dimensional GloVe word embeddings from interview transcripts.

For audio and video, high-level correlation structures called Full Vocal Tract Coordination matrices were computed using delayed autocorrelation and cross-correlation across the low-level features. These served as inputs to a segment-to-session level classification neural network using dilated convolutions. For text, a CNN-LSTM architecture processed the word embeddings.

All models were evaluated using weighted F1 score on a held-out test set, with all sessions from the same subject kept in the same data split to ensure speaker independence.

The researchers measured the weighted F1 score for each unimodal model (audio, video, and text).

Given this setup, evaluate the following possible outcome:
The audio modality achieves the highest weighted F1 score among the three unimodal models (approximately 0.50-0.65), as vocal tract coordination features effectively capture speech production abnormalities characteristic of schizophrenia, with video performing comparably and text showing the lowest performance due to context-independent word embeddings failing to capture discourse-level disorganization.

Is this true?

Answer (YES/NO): NO